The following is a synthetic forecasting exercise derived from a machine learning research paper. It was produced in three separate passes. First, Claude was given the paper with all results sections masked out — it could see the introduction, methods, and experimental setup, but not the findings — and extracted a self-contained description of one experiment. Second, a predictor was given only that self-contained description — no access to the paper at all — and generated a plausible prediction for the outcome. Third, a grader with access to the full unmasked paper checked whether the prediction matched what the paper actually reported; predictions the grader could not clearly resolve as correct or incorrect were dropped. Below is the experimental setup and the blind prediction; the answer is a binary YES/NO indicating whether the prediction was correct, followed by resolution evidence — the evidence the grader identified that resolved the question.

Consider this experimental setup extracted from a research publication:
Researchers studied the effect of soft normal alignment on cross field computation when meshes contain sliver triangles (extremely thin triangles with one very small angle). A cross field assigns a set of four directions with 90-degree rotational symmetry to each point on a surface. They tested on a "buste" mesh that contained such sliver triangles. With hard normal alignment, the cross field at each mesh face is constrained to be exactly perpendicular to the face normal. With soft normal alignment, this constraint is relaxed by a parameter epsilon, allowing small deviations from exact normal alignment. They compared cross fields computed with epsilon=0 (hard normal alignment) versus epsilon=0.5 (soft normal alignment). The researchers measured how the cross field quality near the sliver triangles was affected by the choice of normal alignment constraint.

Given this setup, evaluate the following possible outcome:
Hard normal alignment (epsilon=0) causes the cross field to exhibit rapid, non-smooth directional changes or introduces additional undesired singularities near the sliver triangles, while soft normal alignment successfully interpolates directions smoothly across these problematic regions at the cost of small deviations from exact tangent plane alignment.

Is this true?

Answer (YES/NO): YES